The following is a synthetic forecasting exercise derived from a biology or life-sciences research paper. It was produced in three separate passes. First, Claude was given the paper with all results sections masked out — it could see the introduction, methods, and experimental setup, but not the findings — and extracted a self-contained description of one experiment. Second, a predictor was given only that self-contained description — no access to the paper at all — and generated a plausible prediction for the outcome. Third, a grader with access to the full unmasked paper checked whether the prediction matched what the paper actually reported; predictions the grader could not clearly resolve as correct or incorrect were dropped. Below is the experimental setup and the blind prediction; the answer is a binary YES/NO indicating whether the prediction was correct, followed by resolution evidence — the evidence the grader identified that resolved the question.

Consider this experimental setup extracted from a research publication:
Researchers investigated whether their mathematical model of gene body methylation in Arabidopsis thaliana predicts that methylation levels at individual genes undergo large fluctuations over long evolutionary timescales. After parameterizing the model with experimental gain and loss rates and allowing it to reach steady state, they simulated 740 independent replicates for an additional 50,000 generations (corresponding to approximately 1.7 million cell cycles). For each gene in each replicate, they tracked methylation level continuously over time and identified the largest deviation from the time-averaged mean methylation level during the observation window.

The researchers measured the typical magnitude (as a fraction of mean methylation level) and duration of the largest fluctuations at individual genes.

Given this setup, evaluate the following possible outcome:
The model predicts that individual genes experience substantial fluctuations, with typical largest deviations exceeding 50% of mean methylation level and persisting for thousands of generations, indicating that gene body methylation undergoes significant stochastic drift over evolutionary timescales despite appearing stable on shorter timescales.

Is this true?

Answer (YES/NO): NO